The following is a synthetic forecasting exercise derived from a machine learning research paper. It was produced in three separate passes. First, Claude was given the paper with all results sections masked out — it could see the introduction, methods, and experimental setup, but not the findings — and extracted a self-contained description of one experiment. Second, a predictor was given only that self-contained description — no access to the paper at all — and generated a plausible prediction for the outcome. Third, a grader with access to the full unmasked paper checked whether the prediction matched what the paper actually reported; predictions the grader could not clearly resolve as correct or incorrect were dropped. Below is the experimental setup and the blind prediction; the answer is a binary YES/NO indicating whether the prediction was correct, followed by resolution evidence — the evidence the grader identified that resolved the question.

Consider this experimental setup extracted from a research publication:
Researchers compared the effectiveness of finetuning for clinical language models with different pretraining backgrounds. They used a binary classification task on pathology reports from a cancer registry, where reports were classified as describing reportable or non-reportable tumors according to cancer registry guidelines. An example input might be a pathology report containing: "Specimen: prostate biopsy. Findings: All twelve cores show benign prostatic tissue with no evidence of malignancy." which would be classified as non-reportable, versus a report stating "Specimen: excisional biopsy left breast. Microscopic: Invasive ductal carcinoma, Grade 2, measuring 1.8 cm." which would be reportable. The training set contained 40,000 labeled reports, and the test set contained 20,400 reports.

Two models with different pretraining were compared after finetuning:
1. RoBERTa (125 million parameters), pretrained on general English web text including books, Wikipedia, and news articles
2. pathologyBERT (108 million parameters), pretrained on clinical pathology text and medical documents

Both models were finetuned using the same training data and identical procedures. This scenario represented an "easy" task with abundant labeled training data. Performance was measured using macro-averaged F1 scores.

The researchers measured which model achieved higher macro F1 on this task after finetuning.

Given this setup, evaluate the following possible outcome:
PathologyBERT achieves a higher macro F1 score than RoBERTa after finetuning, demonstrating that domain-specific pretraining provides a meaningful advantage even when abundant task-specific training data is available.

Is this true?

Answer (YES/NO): NO